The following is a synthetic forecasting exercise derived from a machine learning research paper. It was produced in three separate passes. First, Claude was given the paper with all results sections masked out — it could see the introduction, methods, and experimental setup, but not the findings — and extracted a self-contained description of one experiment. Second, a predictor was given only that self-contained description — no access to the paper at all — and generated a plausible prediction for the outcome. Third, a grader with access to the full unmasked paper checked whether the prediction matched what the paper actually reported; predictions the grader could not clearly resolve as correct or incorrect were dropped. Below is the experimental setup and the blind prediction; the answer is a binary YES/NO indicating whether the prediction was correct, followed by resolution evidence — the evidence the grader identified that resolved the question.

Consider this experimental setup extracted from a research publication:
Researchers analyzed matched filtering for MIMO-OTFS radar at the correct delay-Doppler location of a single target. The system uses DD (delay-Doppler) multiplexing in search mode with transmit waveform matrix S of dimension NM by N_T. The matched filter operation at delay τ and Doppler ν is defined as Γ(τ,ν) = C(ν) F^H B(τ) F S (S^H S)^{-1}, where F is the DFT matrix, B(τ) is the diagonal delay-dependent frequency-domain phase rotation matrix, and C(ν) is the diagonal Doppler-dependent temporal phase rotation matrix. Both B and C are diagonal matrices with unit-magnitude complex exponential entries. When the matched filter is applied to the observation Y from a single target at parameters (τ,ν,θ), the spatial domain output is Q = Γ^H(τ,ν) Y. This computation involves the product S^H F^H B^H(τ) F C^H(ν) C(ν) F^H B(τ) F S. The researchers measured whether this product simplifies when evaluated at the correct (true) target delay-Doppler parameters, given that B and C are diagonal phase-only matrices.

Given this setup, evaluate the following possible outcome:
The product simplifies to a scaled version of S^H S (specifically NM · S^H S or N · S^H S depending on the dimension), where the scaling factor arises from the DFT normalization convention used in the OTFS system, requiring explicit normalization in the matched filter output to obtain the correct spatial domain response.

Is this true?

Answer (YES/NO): NO